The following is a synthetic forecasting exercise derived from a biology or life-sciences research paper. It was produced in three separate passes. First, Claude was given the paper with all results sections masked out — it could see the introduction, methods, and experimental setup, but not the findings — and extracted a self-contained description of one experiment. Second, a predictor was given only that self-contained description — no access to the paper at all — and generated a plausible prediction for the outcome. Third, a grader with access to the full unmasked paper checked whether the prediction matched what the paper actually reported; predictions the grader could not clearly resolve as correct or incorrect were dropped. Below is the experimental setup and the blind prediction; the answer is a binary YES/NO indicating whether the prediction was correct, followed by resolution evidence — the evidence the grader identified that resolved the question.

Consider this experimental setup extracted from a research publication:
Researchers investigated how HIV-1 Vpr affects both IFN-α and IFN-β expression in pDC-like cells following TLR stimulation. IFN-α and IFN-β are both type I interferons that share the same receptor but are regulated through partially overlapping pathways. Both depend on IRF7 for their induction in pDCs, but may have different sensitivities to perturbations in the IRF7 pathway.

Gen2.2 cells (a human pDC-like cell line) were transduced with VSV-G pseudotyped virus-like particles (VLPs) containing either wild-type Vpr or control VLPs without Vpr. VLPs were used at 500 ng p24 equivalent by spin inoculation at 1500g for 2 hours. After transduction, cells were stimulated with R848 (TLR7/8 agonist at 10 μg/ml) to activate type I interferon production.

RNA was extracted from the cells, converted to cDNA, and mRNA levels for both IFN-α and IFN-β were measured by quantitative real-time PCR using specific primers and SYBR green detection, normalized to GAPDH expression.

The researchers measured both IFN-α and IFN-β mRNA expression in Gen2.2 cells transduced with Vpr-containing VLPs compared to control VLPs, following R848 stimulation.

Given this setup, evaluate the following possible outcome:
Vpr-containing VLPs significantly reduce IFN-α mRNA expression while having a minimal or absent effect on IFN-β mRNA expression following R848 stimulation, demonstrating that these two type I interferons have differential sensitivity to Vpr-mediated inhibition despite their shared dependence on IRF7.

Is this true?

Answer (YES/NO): NO